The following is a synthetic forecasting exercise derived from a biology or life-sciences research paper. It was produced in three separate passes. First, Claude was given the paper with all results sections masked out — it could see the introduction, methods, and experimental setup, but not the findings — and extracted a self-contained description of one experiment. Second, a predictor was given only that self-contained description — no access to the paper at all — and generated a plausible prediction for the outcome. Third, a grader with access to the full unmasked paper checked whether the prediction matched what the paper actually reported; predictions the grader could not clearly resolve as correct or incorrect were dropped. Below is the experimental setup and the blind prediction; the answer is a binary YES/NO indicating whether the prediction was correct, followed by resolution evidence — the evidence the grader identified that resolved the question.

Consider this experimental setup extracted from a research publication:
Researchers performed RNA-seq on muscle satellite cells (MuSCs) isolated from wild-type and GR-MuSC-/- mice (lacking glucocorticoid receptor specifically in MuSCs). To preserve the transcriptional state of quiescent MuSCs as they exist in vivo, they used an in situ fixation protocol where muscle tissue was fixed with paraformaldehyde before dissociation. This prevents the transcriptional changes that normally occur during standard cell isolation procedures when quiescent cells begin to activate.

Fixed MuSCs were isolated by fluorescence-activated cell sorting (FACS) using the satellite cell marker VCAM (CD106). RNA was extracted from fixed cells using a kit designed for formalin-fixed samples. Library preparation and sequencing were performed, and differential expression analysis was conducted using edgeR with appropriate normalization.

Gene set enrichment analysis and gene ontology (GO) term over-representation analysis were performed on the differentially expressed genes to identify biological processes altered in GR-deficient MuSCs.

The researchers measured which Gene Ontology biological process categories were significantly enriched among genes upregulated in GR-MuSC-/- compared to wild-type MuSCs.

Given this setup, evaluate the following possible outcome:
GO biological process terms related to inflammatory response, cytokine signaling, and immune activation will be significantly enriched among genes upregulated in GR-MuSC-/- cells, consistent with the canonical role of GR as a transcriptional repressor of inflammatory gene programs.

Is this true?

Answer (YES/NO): NO